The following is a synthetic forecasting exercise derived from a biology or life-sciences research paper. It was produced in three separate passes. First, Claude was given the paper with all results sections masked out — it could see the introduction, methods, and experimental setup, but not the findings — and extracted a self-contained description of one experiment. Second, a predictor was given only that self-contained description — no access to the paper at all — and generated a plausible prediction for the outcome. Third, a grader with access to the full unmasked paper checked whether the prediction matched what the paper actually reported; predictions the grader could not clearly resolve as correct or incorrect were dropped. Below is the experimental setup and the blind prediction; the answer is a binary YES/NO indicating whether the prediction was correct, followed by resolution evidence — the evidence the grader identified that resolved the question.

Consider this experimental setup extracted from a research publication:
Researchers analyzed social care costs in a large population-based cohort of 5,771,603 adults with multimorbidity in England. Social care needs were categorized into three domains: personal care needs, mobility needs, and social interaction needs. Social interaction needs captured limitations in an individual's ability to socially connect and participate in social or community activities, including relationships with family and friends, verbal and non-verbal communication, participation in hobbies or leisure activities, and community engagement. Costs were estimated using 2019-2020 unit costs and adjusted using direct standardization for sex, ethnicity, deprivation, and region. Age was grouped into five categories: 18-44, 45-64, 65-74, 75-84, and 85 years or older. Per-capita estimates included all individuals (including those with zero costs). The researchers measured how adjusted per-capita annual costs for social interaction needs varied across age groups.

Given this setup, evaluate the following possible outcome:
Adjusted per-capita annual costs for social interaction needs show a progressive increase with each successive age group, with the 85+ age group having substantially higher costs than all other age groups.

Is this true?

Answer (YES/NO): NO